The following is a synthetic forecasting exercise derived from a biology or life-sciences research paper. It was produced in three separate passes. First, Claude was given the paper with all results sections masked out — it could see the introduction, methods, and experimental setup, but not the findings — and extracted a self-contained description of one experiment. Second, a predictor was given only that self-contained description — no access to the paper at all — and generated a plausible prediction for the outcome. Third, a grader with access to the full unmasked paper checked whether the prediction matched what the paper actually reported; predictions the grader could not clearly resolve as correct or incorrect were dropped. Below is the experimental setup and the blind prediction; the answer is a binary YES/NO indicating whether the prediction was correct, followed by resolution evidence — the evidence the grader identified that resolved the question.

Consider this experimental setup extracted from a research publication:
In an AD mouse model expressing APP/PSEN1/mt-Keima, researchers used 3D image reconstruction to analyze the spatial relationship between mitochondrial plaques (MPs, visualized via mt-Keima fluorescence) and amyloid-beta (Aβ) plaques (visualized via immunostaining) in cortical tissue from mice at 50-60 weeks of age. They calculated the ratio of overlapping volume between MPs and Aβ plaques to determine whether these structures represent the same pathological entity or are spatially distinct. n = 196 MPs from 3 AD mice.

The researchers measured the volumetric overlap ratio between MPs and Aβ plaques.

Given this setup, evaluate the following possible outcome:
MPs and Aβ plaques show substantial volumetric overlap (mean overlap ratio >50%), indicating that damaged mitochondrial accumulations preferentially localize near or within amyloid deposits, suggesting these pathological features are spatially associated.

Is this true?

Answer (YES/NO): NO